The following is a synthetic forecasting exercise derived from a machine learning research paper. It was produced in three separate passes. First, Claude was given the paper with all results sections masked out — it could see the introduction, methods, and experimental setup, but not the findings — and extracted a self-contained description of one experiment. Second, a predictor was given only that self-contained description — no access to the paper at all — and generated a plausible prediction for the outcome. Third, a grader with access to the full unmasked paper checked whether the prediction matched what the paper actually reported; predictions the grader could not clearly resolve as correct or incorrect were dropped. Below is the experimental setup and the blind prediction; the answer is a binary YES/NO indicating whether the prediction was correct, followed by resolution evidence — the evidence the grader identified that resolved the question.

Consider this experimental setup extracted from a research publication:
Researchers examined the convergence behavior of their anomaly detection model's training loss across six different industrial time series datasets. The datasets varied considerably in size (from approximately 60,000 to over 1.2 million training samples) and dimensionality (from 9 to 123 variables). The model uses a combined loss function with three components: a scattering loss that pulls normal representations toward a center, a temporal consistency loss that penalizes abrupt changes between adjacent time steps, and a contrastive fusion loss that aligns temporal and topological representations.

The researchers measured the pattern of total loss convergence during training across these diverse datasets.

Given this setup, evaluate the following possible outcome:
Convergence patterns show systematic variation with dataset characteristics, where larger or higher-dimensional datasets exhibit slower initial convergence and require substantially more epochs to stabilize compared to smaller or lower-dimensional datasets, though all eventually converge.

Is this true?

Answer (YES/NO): NO